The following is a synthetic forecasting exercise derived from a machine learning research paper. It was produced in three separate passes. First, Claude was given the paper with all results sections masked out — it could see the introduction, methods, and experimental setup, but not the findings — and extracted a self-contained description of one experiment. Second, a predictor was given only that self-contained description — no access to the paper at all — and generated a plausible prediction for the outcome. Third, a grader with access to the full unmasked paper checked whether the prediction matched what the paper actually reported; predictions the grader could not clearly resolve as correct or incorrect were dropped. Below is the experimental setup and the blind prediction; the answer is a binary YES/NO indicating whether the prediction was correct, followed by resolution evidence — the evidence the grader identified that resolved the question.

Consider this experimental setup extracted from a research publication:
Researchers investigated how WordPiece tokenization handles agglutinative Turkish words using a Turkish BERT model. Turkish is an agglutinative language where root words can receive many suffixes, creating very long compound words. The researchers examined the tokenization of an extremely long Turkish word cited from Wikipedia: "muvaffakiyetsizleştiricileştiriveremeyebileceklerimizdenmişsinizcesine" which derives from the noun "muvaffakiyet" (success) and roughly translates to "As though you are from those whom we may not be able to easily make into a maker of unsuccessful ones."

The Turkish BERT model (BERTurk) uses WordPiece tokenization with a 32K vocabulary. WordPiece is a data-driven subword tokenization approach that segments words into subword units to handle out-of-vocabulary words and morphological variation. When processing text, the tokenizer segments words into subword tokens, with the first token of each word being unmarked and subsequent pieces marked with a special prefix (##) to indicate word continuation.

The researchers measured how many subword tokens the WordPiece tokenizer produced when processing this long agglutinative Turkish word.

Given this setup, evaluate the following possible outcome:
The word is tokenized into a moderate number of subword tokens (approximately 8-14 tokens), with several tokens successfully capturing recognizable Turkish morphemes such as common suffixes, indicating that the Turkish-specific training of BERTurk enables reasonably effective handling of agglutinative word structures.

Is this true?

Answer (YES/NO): NO